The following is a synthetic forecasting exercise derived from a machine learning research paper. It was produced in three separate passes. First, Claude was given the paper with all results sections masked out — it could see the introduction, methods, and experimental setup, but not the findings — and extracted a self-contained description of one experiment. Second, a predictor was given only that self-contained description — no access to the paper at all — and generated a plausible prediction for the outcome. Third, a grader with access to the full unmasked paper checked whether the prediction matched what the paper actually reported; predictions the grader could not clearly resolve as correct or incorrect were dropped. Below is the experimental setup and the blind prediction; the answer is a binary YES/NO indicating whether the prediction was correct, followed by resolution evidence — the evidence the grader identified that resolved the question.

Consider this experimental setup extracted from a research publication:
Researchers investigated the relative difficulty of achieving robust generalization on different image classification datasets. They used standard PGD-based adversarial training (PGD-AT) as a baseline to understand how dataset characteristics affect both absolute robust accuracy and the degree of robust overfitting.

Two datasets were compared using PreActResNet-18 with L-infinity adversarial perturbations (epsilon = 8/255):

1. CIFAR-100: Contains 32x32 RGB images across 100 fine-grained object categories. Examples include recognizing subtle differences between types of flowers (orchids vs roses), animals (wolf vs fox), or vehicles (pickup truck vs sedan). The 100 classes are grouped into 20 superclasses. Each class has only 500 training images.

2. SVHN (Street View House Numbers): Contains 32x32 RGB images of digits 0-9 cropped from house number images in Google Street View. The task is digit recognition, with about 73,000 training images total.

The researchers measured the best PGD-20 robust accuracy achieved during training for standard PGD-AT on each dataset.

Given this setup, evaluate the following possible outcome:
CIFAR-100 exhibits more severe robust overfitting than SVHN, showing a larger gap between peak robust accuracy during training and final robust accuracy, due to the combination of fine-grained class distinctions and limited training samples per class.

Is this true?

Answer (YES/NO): NO